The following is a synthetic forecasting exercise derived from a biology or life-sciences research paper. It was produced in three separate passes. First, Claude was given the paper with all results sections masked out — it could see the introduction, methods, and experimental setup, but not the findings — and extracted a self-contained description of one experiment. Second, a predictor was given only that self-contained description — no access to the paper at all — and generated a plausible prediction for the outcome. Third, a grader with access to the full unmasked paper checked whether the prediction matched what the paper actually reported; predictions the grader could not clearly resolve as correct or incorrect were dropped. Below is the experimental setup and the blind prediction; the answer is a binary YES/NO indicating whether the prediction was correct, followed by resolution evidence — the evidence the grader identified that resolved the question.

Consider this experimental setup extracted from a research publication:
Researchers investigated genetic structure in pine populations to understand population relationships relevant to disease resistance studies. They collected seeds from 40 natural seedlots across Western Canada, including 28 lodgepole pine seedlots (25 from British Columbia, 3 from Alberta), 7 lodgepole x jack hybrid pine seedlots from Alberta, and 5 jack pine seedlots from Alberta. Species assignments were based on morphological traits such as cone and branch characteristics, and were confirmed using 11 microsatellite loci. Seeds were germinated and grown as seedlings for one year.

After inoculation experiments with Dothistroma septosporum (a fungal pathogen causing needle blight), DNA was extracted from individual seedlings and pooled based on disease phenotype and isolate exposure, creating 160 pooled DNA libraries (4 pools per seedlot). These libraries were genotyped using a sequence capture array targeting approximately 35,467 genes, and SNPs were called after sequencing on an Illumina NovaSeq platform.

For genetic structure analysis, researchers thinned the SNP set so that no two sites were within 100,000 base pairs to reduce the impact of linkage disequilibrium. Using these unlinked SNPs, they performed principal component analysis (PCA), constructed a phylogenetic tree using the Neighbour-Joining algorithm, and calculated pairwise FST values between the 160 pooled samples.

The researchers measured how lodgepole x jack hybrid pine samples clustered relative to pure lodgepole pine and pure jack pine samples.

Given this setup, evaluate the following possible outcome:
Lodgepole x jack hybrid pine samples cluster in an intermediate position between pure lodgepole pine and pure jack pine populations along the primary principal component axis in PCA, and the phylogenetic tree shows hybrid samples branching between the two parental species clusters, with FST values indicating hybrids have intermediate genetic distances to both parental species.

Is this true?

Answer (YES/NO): NO